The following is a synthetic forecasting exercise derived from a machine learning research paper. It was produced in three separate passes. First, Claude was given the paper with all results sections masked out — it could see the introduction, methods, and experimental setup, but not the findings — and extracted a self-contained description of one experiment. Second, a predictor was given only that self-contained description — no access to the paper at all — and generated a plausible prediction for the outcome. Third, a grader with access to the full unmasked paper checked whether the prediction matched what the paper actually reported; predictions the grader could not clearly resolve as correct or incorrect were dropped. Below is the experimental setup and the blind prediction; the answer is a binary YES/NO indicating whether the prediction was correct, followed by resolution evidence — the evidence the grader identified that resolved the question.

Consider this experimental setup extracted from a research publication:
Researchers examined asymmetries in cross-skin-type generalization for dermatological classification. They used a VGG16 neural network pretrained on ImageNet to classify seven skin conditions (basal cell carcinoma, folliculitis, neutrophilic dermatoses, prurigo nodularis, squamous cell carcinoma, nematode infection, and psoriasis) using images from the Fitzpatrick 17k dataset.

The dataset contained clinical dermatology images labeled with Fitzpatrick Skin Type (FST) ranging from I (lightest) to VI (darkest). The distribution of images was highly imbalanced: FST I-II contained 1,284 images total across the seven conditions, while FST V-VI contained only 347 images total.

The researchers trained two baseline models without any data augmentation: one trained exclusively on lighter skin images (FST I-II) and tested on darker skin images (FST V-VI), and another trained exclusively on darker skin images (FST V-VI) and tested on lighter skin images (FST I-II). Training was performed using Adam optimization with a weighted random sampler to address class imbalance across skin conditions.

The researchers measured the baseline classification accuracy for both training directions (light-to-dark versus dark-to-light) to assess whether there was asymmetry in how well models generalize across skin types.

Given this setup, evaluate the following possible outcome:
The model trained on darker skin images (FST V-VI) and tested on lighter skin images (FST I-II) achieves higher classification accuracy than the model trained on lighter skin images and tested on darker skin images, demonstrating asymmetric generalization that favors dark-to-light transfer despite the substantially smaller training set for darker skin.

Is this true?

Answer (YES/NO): NO